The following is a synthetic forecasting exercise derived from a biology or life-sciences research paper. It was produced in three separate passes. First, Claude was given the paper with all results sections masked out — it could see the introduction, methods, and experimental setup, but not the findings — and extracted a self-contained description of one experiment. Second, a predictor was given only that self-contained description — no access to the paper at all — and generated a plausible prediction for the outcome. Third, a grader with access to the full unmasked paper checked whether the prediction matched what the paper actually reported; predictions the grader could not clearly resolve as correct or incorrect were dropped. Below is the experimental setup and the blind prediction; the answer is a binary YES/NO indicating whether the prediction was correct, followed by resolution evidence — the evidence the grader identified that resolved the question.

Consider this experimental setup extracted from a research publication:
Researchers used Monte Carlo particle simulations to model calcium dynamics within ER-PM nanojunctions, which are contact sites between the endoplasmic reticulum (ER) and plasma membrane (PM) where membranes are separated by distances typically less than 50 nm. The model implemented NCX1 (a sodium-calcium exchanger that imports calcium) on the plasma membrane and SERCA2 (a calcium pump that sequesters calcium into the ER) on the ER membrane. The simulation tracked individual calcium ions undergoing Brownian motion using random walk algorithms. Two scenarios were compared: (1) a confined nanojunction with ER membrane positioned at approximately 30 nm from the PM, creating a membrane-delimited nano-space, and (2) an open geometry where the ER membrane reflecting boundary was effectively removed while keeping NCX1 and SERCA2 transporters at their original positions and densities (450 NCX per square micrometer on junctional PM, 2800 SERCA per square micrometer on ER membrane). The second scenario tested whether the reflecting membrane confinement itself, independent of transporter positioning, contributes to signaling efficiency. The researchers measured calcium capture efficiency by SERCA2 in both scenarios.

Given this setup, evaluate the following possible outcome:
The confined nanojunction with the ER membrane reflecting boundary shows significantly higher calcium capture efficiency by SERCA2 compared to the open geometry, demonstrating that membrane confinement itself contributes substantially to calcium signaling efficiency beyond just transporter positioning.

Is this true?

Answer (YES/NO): YES